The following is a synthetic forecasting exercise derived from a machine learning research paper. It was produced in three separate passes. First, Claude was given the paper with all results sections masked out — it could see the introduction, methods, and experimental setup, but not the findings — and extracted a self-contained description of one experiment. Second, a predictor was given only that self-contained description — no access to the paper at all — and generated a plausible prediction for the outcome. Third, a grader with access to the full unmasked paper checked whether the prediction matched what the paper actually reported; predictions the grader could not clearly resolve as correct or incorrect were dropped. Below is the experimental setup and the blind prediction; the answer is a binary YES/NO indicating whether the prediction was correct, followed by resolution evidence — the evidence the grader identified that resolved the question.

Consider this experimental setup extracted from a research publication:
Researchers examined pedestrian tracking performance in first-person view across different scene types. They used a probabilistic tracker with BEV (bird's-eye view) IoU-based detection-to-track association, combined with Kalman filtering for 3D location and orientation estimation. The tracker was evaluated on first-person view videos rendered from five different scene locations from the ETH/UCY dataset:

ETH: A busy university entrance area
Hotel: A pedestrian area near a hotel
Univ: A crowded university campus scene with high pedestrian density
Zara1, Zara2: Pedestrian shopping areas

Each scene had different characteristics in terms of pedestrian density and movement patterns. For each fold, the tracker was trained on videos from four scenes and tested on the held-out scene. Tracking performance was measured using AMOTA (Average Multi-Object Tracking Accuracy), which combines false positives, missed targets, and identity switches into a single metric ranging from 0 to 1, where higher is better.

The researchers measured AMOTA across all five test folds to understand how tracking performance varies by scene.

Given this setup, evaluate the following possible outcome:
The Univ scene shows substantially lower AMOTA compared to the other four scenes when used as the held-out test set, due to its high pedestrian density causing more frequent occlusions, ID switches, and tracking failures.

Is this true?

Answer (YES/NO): NO